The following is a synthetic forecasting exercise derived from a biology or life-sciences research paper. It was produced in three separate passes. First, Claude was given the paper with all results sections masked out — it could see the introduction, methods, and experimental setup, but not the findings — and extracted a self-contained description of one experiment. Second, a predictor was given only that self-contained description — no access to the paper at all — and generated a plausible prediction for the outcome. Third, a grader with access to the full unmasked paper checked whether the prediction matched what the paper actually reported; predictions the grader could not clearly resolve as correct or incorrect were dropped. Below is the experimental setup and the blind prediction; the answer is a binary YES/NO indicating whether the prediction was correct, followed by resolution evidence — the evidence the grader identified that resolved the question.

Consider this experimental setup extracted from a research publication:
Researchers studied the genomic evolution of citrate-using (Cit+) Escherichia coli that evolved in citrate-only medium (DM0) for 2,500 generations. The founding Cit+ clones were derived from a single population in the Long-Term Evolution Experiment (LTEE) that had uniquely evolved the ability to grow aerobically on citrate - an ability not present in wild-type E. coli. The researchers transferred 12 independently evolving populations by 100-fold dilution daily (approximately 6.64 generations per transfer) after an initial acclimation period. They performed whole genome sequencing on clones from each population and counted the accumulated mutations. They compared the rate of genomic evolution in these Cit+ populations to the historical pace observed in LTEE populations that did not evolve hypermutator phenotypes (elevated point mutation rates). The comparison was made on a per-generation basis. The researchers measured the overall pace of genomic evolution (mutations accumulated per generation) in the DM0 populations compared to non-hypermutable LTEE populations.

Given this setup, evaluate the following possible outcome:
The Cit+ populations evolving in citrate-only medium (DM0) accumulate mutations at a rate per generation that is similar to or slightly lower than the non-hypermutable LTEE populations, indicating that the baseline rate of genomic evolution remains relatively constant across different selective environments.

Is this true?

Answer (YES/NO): NO